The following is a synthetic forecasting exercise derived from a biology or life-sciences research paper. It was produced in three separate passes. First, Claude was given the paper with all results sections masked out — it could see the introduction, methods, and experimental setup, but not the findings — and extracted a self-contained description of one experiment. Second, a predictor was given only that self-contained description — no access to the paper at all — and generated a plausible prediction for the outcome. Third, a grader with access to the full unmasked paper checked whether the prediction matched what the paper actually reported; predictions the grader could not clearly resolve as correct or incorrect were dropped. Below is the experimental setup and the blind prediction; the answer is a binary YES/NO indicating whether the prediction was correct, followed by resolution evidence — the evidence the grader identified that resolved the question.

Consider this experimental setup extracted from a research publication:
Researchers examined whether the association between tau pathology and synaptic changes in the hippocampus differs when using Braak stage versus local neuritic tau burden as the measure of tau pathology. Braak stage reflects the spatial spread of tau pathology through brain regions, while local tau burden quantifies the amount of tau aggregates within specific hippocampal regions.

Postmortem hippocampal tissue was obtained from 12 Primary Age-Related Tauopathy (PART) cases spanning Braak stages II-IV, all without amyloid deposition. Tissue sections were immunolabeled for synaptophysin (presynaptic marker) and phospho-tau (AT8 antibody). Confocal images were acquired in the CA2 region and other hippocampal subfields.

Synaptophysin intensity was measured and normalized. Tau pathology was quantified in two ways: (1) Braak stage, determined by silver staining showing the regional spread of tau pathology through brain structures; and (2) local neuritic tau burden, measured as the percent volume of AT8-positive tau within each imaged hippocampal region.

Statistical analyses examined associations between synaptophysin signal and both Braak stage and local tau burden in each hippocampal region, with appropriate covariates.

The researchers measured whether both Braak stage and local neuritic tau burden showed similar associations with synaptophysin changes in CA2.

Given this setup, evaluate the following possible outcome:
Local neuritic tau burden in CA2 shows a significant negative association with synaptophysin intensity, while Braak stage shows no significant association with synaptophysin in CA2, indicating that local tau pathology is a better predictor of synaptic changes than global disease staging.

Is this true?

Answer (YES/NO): NO